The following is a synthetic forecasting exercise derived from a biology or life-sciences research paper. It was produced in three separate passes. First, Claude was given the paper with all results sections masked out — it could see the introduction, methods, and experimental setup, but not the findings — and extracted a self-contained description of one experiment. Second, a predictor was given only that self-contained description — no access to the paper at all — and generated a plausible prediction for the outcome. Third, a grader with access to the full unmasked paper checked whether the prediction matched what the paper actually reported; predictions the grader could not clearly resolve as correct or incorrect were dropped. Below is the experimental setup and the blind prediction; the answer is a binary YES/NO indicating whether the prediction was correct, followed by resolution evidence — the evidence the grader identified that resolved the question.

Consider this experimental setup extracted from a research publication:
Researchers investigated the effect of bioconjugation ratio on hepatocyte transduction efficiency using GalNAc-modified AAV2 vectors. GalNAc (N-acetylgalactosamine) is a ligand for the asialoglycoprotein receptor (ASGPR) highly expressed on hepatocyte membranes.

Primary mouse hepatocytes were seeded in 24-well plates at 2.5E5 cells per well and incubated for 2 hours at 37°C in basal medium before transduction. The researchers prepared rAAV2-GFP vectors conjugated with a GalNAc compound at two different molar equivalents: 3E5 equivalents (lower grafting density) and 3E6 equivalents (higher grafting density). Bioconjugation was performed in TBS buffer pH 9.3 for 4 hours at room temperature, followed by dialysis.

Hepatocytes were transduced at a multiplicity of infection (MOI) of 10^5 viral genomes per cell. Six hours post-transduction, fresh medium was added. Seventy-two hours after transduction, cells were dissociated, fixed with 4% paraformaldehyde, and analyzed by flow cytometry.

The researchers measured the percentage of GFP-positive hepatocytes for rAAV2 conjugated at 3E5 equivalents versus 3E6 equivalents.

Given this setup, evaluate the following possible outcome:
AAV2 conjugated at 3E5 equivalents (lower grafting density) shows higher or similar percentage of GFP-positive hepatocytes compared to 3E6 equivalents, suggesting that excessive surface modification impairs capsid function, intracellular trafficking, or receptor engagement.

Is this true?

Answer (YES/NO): NO